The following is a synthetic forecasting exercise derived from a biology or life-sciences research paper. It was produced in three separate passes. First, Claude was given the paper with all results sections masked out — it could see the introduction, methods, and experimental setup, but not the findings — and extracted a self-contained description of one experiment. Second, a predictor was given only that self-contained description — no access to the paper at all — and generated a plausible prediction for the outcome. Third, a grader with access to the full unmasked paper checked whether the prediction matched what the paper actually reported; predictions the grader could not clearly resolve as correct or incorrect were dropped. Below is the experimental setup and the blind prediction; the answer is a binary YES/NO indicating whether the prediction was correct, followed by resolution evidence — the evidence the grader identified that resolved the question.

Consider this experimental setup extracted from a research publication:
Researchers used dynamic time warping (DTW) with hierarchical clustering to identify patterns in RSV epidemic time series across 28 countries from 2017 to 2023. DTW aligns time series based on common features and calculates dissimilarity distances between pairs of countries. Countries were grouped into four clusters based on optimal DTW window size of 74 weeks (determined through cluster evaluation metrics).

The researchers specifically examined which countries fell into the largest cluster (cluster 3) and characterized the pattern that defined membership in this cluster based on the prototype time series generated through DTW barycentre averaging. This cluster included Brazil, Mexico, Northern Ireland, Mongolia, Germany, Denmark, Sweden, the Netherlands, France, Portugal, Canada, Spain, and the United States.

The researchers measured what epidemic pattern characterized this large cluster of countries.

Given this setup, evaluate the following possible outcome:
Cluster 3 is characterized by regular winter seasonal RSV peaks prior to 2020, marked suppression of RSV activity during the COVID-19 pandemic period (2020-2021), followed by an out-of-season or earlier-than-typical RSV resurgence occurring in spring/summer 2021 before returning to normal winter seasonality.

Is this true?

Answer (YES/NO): NO